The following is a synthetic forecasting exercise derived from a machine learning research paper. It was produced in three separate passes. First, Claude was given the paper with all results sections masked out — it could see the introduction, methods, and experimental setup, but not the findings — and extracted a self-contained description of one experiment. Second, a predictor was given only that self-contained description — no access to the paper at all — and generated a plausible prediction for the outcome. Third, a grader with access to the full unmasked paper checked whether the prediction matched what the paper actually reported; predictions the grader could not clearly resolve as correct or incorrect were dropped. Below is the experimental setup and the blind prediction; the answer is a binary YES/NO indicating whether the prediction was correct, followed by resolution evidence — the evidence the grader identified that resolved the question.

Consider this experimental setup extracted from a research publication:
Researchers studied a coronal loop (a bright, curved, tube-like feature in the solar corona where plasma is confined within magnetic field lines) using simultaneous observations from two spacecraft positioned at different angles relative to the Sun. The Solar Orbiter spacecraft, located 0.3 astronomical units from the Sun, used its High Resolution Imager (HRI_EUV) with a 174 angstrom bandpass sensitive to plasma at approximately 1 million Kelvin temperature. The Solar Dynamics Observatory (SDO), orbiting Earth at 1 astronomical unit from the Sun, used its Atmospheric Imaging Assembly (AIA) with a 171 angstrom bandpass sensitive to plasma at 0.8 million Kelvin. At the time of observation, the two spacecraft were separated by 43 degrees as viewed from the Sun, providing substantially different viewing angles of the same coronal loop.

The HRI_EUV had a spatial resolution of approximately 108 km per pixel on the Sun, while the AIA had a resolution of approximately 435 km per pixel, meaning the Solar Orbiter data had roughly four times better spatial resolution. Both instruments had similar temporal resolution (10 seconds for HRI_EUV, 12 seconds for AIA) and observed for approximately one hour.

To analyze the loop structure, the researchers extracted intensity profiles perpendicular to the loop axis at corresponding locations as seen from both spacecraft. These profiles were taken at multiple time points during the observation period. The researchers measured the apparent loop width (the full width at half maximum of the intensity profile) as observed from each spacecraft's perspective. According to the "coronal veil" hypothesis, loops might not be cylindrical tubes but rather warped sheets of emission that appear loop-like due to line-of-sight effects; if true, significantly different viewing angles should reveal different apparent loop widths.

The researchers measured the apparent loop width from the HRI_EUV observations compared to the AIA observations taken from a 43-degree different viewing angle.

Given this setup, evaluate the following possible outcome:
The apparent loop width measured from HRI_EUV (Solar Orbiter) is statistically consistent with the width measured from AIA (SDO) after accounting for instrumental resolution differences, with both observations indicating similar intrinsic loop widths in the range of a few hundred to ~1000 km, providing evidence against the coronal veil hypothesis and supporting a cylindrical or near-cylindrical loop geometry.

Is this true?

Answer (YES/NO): NO